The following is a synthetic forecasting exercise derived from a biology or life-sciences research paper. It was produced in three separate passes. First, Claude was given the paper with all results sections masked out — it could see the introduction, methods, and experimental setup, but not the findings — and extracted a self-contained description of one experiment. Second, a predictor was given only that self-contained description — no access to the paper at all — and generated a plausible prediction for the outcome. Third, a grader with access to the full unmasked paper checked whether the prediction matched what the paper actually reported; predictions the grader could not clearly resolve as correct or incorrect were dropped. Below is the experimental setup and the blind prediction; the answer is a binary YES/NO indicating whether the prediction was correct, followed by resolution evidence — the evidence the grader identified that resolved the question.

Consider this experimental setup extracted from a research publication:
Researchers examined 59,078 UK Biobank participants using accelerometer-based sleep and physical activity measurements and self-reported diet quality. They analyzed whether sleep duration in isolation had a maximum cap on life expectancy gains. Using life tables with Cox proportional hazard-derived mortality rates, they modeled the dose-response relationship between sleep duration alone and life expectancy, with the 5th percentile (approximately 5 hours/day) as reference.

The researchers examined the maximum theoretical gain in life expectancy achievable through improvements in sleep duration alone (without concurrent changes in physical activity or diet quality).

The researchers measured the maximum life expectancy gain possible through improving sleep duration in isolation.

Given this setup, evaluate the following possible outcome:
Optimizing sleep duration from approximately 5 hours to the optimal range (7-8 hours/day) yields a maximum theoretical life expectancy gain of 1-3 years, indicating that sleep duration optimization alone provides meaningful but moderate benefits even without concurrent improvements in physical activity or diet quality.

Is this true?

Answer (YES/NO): NO